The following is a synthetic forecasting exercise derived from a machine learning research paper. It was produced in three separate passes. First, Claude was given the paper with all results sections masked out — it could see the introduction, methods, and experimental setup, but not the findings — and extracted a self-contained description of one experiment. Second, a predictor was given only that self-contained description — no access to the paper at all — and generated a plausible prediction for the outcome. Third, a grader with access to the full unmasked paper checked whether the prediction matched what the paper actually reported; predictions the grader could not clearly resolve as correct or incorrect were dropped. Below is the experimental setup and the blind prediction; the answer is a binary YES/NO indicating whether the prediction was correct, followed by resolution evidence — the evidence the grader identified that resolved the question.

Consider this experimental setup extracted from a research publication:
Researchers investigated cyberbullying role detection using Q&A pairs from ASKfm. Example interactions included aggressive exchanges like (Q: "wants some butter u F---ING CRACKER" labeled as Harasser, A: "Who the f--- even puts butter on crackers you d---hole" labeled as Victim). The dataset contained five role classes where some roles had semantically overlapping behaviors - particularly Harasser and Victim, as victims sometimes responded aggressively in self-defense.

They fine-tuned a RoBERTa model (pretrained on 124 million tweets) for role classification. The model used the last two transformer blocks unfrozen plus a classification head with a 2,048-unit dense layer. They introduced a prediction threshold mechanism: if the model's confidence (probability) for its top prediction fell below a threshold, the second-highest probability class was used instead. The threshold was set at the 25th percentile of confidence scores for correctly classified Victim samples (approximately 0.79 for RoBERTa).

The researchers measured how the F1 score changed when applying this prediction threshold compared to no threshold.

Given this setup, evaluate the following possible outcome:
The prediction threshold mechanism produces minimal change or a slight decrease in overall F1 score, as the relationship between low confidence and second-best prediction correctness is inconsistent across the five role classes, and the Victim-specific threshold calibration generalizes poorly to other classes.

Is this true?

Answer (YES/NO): NO